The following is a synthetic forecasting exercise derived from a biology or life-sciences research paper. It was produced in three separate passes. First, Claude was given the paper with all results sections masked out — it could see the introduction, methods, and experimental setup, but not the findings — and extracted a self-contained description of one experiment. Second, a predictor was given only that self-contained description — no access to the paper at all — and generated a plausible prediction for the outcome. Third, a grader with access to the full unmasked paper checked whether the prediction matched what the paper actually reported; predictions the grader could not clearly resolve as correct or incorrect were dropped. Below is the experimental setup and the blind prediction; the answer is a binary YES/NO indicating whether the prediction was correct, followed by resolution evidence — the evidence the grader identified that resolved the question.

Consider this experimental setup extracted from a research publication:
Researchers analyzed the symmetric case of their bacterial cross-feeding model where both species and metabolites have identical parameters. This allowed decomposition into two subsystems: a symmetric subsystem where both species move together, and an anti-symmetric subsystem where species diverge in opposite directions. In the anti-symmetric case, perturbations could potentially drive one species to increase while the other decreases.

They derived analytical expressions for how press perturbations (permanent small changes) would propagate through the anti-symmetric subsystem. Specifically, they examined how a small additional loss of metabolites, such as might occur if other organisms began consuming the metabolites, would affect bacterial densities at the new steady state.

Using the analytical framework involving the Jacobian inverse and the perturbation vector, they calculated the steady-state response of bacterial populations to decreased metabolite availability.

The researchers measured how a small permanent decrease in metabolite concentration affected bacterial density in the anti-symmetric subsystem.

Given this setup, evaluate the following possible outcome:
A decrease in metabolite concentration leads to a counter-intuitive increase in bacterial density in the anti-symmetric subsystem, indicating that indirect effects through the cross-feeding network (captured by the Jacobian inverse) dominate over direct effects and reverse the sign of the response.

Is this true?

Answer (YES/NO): YES